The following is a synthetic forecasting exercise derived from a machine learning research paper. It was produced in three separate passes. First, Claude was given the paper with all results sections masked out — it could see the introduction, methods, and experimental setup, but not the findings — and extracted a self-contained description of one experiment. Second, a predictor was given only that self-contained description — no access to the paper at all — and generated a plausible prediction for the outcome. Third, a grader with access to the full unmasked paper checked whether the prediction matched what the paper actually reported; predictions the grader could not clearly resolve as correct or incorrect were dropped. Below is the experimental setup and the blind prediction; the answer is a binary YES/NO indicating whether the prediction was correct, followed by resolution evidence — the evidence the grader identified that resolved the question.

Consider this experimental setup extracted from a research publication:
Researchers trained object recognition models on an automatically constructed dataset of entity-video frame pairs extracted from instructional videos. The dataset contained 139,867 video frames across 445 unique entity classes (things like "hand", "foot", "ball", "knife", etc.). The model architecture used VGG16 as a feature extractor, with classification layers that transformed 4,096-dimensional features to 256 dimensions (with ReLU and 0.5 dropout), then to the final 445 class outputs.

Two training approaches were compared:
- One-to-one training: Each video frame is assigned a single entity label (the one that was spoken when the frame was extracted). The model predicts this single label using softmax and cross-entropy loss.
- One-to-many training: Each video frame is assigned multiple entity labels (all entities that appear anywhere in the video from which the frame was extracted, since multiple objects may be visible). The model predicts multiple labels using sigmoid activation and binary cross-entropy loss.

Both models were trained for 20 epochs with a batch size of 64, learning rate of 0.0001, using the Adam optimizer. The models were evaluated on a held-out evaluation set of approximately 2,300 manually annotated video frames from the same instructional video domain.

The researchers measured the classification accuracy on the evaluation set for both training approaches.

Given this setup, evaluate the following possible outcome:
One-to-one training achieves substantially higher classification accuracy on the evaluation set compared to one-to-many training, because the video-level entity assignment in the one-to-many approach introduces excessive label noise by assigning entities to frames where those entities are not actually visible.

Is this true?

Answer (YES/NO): NO